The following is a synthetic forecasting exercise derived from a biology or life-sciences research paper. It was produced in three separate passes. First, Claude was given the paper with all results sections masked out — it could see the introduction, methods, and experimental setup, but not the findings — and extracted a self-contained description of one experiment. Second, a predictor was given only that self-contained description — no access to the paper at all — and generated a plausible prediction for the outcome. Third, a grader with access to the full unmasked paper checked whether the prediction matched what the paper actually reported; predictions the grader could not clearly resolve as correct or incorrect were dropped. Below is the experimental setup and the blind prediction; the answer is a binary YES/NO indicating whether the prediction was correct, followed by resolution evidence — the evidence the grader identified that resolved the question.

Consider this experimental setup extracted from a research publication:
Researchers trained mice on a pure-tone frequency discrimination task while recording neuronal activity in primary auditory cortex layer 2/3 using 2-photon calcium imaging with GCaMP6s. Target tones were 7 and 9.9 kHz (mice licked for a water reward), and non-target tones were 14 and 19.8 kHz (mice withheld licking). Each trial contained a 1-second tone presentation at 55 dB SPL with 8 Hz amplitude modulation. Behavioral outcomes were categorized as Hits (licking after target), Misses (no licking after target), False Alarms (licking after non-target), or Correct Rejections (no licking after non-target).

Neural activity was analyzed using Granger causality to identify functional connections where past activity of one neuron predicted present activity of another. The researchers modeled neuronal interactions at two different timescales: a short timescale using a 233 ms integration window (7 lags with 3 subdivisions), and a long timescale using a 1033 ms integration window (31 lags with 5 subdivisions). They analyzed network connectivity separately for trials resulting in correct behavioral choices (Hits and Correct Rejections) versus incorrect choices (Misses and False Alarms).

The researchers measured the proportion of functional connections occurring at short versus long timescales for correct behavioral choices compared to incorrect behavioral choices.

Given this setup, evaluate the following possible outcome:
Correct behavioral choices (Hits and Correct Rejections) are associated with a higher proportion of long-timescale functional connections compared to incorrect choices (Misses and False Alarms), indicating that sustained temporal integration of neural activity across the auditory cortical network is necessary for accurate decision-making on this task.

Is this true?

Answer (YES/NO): NO